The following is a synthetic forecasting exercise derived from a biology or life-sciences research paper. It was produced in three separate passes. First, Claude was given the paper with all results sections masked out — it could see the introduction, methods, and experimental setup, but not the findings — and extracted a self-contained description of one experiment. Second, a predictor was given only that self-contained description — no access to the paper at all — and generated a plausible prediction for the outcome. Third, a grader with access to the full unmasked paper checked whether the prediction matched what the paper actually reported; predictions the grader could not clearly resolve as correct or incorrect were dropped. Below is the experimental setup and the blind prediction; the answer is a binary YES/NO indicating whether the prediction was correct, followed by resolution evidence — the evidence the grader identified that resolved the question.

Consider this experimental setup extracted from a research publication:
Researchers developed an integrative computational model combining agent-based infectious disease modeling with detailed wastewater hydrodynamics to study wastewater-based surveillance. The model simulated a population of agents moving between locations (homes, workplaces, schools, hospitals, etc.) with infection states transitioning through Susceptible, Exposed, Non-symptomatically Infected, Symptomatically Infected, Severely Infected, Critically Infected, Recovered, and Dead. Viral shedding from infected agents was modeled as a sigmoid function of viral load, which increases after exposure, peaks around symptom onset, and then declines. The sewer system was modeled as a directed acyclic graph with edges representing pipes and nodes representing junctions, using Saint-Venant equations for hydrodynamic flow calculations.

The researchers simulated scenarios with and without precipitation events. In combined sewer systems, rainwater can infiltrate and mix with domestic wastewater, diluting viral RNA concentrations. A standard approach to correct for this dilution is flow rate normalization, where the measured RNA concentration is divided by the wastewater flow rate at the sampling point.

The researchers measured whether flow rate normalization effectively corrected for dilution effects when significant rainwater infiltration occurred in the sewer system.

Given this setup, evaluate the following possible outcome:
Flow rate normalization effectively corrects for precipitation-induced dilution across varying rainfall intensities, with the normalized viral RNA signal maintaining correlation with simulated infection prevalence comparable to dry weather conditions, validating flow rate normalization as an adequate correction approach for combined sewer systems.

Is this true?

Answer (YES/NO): NO